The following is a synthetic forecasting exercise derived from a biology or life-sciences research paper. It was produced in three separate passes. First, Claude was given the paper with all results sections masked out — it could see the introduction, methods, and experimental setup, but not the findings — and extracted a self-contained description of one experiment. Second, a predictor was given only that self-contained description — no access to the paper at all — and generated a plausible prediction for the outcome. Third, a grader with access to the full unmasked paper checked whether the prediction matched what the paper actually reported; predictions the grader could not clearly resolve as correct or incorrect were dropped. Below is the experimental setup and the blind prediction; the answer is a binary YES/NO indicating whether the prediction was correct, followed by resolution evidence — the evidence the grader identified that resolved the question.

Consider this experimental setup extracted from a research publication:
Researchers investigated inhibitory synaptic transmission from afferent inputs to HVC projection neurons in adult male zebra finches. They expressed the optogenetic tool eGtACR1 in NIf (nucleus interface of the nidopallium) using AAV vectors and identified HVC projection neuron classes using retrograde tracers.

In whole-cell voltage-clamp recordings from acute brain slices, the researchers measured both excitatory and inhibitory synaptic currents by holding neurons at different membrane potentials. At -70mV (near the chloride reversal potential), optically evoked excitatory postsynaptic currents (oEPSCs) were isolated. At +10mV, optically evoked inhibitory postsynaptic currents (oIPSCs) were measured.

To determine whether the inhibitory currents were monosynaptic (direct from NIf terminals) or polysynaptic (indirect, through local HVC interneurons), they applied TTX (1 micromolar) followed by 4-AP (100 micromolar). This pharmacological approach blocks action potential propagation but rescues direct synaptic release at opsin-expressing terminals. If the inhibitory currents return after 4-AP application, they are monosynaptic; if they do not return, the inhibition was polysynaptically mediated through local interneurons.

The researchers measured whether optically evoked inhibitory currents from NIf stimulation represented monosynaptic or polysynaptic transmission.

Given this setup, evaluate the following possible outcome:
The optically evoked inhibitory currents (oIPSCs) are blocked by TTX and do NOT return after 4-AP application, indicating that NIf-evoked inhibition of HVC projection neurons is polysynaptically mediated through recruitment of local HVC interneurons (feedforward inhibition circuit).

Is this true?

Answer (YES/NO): YES